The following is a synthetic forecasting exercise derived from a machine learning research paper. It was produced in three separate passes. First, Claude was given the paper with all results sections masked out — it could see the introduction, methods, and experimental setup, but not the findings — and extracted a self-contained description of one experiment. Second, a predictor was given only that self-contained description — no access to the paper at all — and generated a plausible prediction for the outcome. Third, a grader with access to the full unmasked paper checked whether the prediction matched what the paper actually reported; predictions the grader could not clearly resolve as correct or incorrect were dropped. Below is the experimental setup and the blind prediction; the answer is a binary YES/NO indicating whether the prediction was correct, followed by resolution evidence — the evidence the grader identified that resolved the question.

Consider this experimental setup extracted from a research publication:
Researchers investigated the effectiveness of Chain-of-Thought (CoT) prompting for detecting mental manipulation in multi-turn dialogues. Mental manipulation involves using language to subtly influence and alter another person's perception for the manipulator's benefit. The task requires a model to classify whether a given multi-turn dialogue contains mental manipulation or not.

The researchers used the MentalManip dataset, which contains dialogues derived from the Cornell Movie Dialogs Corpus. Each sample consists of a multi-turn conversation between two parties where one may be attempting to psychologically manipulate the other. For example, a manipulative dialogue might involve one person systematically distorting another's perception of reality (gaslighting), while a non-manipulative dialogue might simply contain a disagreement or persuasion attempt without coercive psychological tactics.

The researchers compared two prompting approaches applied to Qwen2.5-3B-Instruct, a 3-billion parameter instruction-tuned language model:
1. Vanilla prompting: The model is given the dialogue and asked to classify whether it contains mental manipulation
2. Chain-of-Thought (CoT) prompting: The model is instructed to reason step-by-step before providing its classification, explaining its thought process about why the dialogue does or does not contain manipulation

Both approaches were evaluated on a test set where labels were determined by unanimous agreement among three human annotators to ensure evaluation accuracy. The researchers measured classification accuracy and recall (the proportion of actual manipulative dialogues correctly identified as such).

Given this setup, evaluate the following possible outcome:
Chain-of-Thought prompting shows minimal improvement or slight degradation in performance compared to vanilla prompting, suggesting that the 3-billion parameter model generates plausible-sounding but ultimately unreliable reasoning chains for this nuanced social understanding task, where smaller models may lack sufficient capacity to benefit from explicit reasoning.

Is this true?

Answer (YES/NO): NO